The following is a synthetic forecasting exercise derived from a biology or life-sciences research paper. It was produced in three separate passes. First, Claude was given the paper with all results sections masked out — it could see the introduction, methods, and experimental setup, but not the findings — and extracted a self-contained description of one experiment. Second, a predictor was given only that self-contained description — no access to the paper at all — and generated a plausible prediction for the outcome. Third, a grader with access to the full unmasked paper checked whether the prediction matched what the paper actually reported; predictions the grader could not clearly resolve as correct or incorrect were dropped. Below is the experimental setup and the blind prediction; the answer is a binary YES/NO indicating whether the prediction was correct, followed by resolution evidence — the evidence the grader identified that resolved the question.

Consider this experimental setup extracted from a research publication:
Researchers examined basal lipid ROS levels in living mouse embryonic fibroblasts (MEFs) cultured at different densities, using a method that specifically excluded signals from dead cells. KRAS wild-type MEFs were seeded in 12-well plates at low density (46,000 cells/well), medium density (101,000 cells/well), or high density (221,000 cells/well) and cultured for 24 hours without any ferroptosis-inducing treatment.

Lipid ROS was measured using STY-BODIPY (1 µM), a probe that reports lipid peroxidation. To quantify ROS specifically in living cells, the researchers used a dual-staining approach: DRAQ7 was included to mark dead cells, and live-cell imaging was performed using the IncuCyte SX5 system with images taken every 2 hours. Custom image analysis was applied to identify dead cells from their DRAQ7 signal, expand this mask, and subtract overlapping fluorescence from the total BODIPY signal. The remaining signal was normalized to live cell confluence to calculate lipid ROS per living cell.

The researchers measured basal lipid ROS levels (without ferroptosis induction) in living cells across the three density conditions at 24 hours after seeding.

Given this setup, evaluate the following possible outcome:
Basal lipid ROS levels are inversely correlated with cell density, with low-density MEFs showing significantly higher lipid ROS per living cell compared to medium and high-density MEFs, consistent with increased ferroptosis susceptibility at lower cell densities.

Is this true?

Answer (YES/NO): YES